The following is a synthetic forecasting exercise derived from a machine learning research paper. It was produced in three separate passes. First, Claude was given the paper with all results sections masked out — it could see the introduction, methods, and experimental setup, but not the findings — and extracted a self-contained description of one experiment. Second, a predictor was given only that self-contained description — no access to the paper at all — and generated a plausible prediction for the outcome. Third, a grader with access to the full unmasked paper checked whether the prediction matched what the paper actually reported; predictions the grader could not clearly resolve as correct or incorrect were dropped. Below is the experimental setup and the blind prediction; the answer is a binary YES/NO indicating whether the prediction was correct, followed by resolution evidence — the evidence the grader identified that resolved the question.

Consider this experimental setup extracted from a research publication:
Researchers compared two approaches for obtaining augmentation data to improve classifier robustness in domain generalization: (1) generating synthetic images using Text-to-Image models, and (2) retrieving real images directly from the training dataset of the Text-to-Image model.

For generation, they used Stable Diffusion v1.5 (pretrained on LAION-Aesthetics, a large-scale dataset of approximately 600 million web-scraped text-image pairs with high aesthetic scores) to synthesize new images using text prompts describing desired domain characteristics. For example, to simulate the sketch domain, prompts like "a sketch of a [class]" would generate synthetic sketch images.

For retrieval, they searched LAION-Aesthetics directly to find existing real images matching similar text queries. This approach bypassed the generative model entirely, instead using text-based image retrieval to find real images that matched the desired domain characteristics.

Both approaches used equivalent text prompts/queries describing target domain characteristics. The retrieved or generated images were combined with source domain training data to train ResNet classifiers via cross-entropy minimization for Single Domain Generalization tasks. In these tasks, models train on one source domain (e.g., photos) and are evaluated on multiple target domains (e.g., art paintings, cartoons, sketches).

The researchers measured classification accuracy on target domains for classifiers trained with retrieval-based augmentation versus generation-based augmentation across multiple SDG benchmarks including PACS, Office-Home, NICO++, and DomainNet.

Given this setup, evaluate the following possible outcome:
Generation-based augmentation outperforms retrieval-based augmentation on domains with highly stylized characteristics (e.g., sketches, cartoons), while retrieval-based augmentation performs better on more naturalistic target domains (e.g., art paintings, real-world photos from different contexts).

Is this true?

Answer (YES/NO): NO